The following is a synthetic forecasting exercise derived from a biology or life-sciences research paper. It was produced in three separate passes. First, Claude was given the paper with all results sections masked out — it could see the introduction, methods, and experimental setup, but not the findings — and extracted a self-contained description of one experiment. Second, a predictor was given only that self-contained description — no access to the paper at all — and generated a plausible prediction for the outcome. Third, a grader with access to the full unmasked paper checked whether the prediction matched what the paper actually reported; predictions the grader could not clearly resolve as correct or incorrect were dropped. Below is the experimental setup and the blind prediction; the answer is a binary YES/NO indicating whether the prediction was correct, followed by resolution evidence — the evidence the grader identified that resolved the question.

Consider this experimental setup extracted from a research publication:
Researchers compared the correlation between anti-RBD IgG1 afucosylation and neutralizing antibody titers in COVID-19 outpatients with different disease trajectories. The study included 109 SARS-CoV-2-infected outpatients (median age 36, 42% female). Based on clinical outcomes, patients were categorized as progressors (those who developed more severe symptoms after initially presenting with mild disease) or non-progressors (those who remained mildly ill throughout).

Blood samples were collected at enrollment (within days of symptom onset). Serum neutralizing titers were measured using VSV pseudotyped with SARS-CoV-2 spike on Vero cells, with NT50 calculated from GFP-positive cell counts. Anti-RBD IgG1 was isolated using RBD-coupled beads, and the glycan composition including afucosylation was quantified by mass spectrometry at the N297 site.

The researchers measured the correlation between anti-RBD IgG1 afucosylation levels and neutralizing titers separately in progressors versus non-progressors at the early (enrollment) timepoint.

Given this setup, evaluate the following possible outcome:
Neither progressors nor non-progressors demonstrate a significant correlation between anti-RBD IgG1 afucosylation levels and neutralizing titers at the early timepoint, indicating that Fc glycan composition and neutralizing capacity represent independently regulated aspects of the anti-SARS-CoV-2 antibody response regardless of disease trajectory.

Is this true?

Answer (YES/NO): NO